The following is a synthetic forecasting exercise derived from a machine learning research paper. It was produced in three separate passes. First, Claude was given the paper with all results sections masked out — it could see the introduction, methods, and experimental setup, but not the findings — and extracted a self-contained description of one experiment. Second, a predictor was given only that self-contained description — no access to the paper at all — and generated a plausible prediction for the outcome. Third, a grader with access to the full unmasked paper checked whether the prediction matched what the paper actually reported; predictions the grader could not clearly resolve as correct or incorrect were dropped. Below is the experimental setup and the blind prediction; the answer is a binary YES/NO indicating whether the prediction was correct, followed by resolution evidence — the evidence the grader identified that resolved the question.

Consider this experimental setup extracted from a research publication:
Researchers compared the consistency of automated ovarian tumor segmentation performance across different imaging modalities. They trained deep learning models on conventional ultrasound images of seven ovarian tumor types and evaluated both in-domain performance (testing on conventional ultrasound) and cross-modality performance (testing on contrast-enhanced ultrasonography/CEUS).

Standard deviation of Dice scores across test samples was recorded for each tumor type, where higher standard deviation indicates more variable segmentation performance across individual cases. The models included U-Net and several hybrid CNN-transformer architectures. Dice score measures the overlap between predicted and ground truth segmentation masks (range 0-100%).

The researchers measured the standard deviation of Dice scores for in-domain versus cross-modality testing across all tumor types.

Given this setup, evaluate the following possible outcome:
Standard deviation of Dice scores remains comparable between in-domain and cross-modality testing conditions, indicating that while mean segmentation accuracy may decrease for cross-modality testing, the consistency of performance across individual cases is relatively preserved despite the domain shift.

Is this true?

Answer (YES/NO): NO